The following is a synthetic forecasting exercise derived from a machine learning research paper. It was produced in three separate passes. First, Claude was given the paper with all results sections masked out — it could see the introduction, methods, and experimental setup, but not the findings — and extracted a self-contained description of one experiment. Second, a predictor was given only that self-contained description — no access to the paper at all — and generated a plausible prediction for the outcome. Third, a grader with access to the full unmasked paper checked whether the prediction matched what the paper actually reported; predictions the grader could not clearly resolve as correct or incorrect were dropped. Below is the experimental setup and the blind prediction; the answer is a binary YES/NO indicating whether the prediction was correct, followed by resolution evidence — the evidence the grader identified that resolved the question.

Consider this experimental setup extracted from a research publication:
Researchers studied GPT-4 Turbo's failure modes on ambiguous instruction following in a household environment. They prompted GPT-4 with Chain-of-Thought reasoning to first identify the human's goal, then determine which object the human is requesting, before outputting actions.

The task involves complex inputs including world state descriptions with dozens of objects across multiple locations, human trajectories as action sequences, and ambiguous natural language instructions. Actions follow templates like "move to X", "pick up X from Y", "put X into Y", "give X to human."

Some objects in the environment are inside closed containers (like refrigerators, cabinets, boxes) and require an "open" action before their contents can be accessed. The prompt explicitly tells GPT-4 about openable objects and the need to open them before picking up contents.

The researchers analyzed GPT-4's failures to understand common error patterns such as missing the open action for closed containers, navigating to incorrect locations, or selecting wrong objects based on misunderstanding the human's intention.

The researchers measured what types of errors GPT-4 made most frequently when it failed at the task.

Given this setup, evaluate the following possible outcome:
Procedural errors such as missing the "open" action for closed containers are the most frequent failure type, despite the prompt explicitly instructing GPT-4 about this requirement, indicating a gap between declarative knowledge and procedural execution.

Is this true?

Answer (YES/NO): NO